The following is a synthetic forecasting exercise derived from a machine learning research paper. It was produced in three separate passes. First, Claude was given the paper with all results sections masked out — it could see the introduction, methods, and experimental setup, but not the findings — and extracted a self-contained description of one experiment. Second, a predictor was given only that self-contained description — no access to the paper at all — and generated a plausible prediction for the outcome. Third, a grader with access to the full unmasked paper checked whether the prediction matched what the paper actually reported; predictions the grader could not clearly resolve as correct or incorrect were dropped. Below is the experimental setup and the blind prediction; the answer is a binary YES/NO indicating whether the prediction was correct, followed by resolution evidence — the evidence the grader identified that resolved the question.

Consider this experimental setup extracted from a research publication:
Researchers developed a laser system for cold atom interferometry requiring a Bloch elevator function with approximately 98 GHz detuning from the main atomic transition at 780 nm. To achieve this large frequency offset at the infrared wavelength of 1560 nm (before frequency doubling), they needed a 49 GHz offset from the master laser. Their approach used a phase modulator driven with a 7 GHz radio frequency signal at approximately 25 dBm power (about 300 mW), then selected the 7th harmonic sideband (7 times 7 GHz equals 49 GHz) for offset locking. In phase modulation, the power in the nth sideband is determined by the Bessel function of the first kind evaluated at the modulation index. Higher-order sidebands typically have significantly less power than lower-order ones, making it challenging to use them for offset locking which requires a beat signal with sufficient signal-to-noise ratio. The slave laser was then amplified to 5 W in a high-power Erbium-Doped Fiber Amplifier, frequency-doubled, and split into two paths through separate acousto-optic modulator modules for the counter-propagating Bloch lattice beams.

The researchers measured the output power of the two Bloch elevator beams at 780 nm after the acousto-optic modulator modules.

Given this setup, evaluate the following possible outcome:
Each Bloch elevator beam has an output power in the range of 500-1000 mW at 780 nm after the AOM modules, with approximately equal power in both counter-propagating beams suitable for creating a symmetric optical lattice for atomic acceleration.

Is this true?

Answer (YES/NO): NO